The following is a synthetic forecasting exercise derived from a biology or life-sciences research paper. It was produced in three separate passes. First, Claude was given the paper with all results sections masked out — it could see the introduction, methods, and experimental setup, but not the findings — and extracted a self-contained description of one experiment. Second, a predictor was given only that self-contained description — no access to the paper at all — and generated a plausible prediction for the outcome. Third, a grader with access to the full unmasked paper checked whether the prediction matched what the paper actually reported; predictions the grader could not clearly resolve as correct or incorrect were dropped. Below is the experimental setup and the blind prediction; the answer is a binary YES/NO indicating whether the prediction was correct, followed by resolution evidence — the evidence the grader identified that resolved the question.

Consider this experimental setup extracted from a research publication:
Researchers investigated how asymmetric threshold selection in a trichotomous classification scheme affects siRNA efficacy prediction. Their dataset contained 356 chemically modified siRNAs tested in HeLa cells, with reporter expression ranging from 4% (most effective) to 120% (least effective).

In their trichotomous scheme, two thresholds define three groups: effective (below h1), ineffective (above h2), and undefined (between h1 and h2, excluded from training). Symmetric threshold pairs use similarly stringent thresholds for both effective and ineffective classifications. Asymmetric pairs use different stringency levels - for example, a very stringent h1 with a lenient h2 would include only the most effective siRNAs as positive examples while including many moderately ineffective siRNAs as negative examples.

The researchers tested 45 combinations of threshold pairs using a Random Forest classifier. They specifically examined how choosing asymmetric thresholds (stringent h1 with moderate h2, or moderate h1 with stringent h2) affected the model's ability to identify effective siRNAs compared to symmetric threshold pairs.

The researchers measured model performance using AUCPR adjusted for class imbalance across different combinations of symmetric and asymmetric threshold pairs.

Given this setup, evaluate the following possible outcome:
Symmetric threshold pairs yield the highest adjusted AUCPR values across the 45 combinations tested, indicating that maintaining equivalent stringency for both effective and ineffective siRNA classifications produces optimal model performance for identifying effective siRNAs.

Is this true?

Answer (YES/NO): NO